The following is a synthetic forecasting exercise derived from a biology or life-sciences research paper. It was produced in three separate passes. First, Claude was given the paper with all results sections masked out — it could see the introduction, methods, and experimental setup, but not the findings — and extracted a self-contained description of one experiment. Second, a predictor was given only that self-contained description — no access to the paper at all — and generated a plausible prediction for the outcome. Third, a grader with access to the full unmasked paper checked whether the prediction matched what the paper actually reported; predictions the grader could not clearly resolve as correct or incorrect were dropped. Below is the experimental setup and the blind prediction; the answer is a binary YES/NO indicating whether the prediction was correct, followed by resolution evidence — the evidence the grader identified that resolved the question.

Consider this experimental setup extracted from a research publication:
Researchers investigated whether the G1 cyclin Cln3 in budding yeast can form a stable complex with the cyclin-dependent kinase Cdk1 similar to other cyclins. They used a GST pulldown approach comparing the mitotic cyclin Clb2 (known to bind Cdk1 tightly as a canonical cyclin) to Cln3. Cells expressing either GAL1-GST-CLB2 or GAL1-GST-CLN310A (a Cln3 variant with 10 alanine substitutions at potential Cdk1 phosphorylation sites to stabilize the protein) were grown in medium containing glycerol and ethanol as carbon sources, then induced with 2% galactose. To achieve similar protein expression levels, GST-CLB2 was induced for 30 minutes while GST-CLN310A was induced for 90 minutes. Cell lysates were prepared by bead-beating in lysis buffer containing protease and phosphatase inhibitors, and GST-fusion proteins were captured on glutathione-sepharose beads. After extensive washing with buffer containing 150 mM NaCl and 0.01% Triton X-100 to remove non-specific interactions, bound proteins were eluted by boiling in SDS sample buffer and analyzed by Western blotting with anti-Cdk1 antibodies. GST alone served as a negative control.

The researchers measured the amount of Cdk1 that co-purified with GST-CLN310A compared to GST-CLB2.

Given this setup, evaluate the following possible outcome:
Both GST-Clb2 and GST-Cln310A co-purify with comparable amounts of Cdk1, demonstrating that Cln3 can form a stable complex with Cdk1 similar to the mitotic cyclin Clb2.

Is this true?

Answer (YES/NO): NO